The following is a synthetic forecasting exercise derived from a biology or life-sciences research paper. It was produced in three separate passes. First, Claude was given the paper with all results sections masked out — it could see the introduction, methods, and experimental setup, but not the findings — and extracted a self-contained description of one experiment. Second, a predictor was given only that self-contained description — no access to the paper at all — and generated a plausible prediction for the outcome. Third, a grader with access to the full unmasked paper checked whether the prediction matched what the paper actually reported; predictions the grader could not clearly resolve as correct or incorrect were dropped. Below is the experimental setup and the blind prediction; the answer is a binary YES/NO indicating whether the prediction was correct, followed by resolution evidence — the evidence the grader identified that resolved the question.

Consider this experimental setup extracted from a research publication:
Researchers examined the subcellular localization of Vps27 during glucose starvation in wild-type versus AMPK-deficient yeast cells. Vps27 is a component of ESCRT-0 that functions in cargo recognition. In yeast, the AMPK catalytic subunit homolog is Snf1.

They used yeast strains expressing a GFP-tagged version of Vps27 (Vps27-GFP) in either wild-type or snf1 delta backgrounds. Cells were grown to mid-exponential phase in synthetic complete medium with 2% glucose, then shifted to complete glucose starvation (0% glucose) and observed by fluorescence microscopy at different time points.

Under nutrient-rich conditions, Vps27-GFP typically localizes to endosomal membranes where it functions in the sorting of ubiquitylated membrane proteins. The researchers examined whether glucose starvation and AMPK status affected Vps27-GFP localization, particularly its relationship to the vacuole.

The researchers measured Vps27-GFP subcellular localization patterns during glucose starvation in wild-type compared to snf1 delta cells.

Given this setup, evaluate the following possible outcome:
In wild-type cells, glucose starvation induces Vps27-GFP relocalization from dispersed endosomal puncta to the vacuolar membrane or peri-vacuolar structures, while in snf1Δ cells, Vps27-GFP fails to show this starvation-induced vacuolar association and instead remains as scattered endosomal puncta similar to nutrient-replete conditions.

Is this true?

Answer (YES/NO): NO